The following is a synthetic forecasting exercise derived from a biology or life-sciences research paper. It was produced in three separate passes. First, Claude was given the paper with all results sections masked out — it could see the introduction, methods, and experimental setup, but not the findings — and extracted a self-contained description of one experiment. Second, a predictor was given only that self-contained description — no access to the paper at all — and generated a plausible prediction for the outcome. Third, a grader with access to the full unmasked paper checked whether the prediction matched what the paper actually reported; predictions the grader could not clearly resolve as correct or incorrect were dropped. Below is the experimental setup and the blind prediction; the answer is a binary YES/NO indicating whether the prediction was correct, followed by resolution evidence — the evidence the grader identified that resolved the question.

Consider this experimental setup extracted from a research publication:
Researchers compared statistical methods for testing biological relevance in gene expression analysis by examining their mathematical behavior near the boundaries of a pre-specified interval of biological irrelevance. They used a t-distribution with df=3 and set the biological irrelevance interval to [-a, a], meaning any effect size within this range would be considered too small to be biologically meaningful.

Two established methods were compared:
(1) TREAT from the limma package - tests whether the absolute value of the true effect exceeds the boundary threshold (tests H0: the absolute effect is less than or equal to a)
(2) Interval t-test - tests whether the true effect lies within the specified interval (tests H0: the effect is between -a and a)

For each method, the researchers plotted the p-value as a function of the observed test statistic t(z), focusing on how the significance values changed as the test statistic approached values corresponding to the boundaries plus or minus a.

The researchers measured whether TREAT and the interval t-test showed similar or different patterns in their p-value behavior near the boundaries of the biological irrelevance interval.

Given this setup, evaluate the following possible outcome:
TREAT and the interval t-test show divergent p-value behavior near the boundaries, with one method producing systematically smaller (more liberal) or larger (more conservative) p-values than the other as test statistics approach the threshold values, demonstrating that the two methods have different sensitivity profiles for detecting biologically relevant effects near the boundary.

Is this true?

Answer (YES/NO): NO